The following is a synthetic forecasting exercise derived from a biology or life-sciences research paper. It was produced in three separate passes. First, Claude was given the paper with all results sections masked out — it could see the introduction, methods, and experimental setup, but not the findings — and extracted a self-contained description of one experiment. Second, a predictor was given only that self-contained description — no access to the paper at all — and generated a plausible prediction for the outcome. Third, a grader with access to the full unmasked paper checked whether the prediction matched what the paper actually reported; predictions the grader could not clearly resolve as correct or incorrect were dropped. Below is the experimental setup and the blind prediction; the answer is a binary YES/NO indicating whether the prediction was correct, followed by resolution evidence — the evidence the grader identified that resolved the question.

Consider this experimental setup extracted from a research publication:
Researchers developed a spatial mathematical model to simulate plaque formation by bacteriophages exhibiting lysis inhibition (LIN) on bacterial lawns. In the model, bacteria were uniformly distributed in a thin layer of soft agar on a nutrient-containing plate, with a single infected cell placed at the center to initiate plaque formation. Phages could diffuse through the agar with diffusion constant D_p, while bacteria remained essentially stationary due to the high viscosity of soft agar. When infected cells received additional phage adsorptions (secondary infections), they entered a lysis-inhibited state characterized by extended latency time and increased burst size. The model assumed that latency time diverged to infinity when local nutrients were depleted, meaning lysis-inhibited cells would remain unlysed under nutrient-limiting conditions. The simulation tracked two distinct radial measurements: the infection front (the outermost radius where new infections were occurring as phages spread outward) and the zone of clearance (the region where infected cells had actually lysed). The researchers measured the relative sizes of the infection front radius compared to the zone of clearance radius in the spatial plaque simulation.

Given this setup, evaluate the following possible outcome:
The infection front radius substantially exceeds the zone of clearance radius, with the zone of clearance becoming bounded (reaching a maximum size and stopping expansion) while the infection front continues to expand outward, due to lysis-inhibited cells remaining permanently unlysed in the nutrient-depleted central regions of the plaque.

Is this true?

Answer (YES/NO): NO